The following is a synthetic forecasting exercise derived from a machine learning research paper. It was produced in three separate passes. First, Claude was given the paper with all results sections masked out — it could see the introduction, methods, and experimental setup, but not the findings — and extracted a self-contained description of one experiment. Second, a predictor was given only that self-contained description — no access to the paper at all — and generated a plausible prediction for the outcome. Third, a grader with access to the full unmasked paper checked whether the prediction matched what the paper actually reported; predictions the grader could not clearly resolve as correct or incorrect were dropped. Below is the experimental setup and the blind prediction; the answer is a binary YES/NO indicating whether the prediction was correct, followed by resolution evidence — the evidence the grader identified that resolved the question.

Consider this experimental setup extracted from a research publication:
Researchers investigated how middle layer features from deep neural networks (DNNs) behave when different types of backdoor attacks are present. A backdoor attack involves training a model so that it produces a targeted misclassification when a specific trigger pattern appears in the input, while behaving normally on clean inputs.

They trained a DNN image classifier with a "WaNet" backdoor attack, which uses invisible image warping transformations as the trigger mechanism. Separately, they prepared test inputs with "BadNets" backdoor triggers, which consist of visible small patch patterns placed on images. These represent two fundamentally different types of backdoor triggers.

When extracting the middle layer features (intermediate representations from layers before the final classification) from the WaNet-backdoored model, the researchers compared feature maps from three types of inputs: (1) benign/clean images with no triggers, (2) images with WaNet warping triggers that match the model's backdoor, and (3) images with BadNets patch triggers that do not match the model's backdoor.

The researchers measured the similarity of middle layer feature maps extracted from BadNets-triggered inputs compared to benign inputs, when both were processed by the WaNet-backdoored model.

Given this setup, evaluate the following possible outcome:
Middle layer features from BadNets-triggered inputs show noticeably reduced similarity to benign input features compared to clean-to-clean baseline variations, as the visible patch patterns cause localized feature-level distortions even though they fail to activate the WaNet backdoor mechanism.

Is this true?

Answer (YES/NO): NO